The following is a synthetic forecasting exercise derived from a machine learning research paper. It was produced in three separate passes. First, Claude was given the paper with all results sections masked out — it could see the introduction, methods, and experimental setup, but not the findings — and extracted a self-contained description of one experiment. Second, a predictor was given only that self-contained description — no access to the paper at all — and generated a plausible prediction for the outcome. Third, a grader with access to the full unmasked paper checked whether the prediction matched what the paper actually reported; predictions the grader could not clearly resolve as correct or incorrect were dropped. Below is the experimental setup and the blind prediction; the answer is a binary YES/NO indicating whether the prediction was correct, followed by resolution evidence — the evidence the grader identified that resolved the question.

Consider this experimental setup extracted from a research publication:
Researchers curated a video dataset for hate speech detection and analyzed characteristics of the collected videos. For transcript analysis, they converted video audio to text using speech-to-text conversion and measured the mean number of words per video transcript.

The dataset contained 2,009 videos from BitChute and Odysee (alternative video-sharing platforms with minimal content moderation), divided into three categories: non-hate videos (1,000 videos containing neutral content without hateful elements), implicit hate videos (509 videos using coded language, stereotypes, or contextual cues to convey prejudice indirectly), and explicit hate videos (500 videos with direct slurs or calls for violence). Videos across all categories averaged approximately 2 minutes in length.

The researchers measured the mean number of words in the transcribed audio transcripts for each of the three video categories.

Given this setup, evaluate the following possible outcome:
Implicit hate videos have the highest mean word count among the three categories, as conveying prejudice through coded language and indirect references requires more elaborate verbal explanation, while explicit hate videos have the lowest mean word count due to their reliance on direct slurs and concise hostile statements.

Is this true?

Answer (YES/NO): NO